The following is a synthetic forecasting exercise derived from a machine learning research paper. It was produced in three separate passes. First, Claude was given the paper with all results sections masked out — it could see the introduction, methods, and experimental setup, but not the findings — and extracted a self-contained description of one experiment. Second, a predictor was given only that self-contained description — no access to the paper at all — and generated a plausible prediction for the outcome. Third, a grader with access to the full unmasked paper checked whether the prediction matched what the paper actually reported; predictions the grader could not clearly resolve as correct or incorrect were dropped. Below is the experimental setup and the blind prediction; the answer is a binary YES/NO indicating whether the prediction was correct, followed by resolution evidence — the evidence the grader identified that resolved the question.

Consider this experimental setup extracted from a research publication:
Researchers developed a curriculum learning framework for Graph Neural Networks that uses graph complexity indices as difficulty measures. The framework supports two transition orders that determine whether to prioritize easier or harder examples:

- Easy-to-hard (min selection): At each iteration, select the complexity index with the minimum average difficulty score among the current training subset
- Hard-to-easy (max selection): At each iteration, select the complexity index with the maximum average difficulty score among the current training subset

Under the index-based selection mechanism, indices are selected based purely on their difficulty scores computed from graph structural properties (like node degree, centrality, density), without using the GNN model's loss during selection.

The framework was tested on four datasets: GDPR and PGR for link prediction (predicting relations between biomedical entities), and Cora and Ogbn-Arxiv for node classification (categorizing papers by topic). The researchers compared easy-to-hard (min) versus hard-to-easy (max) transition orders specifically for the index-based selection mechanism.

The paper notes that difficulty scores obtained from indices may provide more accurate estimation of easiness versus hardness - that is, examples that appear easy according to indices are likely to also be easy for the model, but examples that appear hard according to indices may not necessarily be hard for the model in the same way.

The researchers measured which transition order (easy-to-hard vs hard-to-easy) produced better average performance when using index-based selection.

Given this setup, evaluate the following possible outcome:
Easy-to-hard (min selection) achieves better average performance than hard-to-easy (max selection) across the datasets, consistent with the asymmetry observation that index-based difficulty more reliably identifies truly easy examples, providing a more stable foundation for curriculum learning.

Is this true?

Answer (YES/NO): NO